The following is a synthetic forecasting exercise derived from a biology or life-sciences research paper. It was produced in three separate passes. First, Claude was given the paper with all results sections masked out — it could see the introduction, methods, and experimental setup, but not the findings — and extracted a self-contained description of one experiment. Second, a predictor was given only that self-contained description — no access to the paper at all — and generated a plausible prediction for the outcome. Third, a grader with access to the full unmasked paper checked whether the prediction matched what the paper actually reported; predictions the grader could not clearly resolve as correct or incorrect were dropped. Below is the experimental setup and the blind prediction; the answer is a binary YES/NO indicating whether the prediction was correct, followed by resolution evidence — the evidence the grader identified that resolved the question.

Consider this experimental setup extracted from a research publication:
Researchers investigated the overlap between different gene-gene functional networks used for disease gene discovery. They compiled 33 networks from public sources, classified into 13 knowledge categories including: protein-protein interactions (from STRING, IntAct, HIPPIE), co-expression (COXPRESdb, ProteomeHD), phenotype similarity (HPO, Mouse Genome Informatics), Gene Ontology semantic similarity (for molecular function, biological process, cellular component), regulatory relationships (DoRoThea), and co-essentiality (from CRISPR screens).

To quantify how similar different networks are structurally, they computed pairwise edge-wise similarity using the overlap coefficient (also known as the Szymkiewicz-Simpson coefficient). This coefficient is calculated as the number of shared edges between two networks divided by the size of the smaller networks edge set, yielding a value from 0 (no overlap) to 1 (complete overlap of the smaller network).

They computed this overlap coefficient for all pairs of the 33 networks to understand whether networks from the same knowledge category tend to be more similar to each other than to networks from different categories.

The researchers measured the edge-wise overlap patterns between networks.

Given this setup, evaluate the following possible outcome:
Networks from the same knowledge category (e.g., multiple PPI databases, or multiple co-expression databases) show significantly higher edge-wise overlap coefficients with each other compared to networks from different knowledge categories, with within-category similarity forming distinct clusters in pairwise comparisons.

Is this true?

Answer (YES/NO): YES